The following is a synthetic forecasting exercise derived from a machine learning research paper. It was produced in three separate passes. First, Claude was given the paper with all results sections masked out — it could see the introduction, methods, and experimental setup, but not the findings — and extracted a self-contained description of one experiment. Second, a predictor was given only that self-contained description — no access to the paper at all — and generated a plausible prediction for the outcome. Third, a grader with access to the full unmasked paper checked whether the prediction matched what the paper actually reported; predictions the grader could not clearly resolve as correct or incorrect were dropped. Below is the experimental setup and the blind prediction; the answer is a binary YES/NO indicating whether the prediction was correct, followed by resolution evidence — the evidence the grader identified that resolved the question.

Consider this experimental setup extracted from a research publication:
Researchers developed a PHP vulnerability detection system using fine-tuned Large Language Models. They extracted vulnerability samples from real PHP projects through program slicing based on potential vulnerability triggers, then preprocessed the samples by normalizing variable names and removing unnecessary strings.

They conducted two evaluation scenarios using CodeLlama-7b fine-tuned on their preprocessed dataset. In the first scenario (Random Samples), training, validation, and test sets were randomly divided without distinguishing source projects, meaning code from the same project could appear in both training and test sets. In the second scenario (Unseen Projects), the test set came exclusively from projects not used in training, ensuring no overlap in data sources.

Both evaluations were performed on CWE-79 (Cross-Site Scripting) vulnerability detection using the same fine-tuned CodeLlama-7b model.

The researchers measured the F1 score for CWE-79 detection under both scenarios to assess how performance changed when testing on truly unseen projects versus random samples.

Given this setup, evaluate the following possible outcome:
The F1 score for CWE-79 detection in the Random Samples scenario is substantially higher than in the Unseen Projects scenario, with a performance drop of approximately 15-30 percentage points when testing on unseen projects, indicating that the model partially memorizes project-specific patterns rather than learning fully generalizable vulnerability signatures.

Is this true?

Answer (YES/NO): NO